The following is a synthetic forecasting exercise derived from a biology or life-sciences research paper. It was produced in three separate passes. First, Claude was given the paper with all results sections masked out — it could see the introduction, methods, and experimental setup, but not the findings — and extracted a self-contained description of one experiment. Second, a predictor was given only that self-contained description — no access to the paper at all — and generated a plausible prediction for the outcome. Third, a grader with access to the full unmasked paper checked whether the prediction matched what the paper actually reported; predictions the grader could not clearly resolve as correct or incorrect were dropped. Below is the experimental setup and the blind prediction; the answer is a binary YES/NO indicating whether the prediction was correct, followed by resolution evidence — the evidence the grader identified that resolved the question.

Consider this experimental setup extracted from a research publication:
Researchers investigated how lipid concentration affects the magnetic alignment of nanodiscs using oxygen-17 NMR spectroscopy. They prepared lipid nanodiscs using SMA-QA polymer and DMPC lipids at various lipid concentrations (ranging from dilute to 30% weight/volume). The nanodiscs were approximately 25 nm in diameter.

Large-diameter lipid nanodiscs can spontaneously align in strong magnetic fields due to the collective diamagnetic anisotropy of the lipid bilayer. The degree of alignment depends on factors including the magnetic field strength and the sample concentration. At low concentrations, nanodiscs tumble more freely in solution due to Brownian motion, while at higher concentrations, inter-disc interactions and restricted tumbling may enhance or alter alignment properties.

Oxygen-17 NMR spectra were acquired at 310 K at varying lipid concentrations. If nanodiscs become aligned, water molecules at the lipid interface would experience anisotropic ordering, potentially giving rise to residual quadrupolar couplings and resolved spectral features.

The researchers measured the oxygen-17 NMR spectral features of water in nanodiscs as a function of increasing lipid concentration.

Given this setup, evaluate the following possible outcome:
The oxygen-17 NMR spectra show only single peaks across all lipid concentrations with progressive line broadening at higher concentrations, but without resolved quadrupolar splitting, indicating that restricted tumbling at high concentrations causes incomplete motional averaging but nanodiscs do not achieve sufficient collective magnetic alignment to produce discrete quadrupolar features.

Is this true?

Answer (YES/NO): NO